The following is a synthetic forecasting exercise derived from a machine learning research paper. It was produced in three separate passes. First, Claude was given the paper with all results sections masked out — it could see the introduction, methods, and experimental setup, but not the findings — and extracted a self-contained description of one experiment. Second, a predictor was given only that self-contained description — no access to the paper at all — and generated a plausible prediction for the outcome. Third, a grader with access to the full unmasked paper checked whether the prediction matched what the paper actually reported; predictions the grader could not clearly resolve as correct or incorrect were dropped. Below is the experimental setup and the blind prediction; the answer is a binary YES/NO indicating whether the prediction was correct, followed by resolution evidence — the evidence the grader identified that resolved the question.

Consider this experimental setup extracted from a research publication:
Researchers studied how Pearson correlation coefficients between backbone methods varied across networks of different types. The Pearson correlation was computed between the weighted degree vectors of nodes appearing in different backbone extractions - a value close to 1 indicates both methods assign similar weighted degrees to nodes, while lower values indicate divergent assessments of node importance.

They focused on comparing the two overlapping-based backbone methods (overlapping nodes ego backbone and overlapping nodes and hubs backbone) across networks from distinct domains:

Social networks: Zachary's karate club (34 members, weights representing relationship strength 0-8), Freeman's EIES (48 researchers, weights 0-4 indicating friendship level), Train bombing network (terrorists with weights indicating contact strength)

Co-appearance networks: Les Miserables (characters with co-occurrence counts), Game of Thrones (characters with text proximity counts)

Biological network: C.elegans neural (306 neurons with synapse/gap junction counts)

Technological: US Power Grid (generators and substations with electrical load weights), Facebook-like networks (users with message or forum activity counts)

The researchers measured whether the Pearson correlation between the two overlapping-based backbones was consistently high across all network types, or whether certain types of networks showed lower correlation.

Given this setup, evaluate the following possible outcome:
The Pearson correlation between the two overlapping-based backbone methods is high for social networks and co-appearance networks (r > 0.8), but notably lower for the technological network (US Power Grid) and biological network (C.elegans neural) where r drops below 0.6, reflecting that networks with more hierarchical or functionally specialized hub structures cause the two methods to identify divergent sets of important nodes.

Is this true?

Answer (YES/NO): NO